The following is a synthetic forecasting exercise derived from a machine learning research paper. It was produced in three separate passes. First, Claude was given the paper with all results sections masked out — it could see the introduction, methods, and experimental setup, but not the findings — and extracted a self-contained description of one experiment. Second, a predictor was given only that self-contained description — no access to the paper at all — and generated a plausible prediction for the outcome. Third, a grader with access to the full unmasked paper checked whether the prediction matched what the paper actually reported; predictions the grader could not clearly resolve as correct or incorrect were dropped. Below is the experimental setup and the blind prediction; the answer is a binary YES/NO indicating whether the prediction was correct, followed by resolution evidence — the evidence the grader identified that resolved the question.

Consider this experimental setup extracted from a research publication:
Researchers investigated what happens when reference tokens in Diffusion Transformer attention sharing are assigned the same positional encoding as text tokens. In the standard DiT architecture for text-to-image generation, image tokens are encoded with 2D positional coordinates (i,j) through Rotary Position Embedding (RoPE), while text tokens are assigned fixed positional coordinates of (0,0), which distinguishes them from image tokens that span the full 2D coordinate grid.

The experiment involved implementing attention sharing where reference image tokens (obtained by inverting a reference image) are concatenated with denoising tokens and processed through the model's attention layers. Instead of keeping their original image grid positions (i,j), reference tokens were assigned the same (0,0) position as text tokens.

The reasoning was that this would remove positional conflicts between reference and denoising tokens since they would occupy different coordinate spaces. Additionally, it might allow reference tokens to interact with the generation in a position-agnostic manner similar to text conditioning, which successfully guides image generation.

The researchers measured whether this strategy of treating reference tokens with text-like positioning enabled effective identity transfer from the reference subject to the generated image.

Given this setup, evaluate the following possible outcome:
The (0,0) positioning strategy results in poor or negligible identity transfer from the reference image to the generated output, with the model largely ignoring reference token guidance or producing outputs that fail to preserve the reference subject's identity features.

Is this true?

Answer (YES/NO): YES